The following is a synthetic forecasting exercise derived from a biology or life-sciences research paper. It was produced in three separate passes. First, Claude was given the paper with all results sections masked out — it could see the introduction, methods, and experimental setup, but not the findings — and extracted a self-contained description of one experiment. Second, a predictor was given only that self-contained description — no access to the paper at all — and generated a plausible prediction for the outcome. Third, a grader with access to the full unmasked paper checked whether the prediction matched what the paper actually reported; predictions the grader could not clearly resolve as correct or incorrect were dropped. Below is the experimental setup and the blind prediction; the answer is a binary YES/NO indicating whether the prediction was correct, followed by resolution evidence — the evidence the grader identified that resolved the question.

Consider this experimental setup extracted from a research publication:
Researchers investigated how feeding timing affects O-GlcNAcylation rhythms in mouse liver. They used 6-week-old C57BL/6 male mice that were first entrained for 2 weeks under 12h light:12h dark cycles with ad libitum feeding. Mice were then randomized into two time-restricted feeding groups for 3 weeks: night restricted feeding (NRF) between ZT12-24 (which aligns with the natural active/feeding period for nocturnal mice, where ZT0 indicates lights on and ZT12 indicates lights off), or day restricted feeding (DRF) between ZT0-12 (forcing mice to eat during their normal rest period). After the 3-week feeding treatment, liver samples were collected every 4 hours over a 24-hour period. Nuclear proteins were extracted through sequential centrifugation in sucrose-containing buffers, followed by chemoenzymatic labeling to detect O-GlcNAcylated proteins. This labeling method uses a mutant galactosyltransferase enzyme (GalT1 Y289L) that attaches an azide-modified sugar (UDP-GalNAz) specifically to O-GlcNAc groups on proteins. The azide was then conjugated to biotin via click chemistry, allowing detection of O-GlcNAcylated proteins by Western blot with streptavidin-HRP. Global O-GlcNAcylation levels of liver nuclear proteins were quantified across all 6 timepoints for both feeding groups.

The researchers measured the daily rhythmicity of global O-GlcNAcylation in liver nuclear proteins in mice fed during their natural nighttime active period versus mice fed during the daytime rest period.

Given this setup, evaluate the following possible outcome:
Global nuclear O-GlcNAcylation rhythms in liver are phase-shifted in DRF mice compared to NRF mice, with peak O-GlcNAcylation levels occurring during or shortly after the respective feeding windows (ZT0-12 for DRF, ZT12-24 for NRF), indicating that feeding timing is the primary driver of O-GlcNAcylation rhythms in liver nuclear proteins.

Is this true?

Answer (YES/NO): NO